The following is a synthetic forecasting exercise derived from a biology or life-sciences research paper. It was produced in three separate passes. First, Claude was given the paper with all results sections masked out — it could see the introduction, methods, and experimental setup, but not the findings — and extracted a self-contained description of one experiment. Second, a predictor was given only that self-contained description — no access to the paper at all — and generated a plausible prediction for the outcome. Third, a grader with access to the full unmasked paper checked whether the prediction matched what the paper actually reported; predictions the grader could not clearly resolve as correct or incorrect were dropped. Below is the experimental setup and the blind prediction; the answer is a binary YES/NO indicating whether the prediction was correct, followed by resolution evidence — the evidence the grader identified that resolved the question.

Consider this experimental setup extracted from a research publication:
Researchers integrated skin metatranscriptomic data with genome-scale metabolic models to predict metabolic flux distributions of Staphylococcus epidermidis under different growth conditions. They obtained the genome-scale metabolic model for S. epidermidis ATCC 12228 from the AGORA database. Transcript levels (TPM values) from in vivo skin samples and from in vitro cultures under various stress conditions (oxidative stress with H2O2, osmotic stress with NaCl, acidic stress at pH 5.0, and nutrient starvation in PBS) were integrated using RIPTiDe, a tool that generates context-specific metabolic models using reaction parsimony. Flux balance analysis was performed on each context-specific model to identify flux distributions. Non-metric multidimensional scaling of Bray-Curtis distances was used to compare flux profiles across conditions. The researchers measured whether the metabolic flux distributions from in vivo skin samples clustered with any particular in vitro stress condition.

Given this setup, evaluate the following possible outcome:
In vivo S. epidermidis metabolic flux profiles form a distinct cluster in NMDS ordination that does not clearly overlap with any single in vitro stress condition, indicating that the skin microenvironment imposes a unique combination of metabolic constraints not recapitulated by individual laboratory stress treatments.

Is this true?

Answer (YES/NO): YES